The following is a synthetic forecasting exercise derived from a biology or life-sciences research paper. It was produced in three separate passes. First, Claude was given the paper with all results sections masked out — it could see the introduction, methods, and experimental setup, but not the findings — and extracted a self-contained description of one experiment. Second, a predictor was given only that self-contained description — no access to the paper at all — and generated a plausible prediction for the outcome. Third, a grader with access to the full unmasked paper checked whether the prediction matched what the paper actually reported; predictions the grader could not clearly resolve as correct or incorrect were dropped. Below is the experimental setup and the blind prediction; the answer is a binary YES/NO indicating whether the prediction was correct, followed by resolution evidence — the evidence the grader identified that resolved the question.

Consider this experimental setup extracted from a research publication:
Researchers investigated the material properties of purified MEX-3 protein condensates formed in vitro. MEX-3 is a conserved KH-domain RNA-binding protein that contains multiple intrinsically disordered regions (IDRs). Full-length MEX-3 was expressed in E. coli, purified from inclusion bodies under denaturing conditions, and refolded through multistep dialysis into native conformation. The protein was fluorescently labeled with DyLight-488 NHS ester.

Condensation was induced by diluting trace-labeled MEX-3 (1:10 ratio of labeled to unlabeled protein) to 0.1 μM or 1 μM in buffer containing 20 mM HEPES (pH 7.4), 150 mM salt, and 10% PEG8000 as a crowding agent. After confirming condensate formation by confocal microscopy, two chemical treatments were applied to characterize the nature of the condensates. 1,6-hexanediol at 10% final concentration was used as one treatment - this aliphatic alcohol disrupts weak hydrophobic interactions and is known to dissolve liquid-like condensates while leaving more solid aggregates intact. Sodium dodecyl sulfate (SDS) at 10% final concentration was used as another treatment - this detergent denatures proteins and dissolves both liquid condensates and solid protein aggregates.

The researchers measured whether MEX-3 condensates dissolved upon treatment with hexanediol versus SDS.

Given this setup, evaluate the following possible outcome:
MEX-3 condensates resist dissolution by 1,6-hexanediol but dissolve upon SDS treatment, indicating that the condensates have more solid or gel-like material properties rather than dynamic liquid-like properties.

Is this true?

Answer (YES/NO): YES